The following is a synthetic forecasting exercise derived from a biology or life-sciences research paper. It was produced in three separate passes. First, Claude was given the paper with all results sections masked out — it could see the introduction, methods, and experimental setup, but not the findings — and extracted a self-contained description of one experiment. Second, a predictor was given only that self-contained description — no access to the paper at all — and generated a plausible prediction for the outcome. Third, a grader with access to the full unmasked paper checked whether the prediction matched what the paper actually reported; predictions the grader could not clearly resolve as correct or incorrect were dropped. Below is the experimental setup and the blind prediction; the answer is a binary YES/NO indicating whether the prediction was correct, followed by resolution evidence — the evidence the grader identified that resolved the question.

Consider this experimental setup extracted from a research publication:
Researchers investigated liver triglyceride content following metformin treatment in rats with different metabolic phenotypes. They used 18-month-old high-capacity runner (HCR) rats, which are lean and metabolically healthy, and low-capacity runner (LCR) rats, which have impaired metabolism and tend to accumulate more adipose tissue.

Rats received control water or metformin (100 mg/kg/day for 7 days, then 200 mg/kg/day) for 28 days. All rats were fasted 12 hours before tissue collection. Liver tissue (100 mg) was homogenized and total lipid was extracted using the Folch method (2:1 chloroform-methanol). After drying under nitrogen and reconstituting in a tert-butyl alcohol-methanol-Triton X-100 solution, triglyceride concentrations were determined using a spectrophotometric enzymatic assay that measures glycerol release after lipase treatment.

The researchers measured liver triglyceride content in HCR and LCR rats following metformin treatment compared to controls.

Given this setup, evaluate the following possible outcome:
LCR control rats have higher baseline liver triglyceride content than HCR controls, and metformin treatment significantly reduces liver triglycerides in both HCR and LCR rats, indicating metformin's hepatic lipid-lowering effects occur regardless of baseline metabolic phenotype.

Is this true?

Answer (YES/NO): NO